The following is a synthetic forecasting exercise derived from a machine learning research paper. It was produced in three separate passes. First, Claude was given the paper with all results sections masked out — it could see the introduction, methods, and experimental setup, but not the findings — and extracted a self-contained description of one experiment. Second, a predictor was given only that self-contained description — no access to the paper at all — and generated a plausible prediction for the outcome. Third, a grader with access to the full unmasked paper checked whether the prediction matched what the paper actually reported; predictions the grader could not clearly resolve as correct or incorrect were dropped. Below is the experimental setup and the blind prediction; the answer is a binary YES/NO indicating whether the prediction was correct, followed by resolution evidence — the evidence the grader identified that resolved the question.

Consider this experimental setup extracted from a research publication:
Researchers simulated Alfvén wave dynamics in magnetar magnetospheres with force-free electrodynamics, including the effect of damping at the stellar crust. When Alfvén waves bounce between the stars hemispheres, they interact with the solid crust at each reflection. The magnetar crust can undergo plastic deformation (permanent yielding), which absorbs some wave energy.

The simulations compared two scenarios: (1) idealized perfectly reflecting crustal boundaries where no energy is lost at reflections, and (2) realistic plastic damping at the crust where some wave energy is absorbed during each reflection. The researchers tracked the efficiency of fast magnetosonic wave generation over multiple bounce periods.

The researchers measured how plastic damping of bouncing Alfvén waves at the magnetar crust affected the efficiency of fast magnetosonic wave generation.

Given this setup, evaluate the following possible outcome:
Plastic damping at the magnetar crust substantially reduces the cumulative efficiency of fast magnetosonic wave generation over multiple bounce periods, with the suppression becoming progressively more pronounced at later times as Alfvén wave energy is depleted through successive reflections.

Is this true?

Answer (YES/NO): NO